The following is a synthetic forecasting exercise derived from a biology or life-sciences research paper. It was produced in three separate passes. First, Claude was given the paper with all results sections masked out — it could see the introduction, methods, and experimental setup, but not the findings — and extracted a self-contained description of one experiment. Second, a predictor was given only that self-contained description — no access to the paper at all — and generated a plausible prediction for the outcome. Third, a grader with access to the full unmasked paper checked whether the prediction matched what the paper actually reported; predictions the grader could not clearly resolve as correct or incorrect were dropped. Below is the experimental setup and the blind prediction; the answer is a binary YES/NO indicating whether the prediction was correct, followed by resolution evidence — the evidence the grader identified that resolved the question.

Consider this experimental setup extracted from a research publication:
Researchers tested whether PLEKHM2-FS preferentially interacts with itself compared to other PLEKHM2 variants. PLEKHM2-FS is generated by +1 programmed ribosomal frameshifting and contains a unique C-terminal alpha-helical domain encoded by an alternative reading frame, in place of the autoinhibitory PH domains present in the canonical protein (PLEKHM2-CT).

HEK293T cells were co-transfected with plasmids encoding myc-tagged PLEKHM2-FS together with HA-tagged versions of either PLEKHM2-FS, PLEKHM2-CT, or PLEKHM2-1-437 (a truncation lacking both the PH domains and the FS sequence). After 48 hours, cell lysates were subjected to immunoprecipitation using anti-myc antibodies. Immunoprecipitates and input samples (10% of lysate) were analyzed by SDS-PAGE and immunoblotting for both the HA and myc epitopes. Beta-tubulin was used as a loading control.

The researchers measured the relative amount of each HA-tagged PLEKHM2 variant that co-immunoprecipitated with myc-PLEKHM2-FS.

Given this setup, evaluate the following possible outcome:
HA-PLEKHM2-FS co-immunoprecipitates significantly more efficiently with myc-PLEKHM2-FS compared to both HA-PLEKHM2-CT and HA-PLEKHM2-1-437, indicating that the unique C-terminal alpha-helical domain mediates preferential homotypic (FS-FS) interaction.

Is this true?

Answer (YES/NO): YES